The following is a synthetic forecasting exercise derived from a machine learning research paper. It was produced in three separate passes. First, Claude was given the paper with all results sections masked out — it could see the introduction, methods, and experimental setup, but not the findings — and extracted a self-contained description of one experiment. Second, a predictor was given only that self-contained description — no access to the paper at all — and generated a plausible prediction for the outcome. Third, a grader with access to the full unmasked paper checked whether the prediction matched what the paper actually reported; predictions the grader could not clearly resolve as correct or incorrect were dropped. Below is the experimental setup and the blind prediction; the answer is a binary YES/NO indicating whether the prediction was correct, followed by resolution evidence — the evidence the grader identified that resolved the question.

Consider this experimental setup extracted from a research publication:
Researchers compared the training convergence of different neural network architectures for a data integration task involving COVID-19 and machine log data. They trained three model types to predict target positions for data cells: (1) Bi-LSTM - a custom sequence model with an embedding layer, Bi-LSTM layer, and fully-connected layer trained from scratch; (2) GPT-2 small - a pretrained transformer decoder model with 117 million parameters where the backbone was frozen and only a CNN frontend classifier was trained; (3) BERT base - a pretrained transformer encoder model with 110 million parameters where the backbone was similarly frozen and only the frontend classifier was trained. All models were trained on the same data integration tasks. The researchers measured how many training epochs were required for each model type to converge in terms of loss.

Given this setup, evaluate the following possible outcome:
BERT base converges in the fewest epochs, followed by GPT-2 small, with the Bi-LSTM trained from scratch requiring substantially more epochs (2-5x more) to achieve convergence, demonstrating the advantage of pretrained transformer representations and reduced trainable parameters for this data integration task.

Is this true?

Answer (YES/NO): NO